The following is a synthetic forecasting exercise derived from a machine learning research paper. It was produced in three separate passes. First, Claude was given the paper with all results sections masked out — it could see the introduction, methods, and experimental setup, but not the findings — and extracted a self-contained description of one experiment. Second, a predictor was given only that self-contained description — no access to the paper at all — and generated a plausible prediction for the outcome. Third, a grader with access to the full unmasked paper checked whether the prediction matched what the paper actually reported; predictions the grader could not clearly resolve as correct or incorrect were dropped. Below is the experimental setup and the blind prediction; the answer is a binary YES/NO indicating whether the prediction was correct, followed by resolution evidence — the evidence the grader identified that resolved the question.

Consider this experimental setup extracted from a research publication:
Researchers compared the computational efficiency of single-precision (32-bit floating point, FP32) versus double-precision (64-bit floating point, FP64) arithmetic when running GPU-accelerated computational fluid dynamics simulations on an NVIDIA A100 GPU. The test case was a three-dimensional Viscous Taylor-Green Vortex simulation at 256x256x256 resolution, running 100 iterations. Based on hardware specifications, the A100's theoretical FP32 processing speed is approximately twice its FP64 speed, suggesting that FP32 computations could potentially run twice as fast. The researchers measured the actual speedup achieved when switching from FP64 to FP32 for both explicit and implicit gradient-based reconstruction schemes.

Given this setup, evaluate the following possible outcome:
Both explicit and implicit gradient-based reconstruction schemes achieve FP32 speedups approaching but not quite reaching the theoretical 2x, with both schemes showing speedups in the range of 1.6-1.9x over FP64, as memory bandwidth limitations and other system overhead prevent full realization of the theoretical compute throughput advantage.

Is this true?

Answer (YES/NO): NO